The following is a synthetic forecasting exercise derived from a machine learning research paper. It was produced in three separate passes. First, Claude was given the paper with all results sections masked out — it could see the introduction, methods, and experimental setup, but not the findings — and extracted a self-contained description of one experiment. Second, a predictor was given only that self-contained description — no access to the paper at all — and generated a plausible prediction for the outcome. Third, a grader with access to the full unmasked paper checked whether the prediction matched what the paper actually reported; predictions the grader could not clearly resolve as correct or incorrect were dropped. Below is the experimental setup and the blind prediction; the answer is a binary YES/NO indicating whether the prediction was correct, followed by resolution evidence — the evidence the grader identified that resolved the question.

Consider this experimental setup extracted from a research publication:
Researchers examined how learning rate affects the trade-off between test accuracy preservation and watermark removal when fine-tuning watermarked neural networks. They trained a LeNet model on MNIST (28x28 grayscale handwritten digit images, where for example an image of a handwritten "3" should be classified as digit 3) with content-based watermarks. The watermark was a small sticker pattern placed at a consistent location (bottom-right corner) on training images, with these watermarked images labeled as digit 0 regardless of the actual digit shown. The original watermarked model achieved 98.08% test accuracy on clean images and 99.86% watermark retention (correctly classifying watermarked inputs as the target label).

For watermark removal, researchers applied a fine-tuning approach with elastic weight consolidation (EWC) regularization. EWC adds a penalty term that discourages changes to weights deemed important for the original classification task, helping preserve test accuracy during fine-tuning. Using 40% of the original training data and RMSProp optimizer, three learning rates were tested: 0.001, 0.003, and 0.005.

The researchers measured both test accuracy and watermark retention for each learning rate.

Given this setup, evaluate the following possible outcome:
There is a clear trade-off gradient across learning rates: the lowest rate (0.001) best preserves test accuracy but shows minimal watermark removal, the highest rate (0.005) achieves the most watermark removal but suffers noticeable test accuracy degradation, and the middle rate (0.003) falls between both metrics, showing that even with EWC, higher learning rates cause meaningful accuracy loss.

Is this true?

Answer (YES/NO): NO